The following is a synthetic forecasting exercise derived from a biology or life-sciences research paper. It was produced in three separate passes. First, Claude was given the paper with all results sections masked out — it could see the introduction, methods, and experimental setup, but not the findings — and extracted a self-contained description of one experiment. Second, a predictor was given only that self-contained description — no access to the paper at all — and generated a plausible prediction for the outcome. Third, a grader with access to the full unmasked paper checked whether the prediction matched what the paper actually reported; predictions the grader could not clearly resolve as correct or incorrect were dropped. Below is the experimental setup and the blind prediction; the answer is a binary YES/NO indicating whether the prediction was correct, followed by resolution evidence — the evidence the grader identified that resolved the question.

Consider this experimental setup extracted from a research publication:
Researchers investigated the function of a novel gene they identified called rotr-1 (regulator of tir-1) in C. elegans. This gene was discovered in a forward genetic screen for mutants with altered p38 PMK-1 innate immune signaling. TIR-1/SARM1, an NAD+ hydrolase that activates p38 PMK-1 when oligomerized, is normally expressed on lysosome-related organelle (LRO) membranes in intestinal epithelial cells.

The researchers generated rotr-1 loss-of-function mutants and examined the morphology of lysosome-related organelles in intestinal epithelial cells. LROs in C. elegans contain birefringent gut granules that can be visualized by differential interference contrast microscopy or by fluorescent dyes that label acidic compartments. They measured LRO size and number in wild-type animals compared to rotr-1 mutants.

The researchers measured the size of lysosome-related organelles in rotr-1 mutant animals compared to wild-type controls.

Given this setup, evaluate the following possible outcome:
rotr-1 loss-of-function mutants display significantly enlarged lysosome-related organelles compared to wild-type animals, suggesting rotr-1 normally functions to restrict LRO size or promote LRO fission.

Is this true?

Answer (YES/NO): NO